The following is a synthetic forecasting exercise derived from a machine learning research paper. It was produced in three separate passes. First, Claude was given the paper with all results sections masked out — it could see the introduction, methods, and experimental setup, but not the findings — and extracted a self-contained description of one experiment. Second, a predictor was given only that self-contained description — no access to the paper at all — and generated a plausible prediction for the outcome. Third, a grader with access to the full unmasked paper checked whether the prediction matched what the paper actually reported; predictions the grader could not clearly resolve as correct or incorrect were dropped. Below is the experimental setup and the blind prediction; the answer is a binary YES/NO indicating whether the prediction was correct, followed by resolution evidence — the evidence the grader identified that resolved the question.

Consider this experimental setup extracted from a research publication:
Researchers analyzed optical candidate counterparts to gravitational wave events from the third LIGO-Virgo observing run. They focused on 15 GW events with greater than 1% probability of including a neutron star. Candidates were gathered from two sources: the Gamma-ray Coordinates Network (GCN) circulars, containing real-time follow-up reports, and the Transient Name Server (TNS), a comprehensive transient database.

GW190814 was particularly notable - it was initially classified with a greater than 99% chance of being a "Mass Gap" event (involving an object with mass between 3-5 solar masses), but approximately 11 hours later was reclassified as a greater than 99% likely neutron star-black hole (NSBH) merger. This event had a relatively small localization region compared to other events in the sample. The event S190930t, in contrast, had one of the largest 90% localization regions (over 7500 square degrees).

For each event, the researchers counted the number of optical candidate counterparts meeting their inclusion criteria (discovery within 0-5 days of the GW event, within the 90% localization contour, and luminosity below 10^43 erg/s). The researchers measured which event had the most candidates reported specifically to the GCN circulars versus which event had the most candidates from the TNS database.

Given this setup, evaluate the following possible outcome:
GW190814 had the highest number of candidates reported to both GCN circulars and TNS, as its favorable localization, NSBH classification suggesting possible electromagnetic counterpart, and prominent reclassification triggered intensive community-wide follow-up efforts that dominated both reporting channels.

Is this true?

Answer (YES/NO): NO